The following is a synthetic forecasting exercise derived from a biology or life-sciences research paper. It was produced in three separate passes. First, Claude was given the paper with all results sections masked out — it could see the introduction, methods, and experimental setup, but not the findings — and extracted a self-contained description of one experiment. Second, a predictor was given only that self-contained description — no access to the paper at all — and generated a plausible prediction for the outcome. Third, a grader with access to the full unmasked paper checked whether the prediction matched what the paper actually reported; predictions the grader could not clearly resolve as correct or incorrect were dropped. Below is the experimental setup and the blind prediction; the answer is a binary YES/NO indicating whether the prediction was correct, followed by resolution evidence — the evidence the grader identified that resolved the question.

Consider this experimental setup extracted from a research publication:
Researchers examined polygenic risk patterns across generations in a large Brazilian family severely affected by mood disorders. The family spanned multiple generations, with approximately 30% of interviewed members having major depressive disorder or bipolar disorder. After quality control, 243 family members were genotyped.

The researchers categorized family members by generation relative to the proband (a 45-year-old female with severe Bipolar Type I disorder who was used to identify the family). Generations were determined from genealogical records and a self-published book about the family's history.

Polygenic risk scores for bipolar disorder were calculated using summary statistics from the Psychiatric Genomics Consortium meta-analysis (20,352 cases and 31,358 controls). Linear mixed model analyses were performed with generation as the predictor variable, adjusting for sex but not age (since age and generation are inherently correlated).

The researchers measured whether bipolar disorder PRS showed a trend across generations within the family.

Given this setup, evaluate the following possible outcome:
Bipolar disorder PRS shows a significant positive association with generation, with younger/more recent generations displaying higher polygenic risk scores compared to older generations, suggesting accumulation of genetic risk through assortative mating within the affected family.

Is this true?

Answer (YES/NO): NO